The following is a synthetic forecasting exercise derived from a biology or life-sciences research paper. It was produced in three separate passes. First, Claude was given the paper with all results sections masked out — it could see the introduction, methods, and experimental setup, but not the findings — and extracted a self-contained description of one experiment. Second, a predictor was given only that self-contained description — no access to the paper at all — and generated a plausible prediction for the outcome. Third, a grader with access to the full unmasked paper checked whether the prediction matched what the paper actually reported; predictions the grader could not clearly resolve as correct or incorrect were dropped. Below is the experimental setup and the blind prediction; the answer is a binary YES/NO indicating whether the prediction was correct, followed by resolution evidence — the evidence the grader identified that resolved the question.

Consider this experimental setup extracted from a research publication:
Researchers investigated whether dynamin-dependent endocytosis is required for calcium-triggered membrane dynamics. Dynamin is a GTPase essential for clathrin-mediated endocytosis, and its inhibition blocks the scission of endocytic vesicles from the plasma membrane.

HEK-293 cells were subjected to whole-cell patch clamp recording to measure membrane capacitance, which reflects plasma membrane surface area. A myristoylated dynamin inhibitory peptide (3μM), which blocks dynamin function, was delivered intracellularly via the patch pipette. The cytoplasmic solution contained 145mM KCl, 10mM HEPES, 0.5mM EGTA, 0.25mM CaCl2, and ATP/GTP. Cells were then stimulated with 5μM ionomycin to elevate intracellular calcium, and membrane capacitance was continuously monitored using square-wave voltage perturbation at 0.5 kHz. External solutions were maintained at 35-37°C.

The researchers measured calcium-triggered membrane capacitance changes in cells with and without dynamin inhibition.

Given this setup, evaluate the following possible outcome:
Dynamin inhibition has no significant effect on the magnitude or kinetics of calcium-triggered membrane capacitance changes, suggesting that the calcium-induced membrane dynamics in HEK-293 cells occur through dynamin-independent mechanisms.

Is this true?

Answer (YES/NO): YES